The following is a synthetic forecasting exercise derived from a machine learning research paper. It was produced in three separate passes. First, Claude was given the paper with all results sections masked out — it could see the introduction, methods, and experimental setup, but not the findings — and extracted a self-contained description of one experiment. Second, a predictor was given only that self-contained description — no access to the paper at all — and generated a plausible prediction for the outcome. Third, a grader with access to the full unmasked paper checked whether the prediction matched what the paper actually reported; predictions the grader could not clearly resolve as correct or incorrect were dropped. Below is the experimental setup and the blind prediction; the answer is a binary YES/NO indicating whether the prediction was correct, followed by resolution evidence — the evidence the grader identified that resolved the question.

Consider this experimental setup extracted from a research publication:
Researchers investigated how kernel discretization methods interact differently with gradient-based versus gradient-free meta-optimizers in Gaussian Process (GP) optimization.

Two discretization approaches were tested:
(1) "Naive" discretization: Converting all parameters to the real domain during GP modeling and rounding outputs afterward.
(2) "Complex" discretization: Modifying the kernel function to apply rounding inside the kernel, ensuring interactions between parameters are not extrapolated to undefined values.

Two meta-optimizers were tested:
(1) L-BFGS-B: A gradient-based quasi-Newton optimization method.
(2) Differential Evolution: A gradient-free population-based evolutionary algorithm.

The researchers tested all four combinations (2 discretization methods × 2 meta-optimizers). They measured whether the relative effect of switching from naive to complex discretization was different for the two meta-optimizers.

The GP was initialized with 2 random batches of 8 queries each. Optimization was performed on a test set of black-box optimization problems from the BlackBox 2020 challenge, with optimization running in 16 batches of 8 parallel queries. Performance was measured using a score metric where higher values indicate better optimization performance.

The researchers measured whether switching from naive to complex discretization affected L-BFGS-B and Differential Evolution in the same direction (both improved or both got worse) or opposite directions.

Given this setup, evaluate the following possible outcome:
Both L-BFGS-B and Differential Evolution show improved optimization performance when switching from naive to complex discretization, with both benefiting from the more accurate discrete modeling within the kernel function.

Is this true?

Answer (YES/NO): NO